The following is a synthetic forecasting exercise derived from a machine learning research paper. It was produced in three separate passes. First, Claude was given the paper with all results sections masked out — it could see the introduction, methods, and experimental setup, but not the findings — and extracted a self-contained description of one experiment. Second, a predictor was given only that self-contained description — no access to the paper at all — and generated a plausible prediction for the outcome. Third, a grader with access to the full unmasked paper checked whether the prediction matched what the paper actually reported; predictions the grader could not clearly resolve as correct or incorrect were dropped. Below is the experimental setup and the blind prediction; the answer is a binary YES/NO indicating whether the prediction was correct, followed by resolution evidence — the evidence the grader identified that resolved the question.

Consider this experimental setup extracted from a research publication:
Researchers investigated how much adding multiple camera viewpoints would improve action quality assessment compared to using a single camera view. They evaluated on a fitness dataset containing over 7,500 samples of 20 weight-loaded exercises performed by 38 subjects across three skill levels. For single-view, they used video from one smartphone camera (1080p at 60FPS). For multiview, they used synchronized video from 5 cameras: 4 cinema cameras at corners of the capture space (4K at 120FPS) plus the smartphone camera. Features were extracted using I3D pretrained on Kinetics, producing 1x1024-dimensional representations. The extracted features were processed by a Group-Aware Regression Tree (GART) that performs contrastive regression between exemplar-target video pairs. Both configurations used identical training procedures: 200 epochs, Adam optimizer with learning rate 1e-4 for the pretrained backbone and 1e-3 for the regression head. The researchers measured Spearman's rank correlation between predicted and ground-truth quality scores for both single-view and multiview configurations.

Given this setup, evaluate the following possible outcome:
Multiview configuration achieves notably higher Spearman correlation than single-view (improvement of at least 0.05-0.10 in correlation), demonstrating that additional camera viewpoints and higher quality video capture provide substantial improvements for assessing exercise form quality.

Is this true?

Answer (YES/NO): YES